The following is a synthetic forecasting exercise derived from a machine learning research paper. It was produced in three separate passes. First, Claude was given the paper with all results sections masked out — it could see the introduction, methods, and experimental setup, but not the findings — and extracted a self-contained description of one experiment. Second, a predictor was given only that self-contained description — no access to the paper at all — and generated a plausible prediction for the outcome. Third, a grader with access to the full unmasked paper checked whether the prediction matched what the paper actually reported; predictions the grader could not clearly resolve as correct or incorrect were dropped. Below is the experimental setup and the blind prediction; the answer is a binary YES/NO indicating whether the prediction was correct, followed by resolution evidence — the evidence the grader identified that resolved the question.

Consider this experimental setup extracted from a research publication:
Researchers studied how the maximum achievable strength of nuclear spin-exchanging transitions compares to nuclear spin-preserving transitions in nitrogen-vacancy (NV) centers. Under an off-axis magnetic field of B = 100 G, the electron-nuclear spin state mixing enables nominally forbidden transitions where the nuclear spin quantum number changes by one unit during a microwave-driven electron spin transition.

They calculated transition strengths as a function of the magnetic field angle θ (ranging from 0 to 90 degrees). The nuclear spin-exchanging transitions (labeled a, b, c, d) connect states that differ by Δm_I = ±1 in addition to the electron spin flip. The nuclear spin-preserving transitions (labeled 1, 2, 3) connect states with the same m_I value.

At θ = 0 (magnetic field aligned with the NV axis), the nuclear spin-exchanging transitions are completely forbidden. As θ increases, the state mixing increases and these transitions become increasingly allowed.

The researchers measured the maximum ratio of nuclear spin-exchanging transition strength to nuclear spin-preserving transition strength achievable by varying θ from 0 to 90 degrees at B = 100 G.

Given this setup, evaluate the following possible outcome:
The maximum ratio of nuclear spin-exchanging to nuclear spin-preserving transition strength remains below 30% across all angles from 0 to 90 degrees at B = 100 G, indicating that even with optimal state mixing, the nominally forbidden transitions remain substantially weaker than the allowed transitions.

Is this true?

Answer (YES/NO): YES